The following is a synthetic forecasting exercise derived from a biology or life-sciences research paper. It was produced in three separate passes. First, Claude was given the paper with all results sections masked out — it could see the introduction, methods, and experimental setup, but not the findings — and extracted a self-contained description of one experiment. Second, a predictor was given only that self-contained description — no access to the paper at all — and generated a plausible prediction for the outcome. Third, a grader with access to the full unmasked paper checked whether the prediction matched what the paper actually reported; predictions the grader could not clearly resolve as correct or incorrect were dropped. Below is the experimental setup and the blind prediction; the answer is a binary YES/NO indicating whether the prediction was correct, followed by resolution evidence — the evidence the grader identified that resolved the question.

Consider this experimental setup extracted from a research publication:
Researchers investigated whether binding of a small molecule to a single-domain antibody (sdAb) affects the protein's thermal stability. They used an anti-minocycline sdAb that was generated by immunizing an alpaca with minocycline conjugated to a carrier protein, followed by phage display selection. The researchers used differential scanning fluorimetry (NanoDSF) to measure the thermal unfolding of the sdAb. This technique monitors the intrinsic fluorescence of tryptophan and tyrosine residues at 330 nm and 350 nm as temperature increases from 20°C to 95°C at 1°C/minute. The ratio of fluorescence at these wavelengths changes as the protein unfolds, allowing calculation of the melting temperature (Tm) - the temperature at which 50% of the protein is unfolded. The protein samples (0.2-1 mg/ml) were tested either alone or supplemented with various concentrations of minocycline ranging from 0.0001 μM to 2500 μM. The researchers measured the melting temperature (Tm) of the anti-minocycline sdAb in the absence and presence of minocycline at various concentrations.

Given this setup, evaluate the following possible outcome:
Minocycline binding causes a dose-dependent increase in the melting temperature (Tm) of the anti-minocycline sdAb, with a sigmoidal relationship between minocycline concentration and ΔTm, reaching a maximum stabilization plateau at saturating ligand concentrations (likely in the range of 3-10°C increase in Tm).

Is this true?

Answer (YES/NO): NO